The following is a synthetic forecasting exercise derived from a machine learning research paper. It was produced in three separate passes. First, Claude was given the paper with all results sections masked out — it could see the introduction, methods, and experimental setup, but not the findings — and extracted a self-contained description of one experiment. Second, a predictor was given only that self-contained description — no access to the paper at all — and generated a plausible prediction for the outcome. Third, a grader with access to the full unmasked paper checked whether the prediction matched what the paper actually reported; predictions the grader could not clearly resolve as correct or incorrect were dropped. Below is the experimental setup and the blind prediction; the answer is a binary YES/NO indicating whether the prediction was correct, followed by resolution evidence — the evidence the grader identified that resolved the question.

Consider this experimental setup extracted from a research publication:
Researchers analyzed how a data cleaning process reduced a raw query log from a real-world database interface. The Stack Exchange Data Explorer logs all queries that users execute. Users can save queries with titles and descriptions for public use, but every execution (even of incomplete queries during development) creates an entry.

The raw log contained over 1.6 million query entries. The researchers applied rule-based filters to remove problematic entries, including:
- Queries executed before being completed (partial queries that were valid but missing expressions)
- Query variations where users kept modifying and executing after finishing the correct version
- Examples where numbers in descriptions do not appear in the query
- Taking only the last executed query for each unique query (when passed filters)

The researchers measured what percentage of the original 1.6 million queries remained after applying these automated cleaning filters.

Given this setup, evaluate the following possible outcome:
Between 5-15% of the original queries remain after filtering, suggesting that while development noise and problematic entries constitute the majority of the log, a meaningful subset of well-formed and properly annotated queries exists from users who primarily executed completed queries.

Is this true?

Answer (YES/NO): NO